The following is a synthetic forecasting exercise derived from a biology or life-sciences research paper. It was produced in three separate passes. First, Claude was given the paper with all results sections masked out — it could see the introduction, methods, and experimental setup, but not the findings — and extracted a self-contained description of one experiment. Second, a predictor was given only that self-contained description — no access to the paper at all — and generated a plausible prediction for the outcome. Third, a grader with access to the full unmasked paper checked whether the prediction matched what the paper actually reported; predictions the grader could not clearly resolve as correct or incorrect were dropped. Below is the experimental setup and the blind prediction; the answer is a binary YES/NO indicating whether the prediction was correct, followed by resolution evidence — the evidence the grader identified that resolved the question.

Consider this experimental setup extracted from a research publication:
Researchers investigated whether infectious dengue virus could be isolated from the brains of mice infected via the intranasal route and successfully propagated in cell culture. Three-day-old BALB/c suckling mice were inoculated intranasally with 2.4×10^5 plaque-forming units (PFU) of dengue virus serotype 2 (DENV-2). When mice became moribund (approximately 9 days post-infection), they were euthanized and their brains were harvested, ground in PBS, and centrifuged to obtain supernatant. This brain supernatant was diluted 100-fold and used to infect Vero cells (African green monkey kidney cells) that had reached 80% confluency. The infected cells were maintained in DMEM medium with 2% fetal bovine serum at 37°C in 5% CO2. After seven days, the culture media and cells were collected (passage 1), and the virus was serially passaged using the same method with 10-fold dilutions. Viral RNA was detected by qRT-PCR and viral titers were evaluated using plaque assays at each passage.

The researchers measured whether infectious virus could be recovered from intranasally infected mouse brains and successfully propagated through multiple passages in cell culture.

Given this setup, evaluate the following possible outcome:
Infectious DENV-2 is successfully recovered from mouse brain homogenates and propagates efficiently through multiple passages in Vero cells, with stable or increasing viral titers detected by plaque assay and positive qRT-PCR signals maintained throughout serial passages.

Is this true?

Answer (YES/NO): YES